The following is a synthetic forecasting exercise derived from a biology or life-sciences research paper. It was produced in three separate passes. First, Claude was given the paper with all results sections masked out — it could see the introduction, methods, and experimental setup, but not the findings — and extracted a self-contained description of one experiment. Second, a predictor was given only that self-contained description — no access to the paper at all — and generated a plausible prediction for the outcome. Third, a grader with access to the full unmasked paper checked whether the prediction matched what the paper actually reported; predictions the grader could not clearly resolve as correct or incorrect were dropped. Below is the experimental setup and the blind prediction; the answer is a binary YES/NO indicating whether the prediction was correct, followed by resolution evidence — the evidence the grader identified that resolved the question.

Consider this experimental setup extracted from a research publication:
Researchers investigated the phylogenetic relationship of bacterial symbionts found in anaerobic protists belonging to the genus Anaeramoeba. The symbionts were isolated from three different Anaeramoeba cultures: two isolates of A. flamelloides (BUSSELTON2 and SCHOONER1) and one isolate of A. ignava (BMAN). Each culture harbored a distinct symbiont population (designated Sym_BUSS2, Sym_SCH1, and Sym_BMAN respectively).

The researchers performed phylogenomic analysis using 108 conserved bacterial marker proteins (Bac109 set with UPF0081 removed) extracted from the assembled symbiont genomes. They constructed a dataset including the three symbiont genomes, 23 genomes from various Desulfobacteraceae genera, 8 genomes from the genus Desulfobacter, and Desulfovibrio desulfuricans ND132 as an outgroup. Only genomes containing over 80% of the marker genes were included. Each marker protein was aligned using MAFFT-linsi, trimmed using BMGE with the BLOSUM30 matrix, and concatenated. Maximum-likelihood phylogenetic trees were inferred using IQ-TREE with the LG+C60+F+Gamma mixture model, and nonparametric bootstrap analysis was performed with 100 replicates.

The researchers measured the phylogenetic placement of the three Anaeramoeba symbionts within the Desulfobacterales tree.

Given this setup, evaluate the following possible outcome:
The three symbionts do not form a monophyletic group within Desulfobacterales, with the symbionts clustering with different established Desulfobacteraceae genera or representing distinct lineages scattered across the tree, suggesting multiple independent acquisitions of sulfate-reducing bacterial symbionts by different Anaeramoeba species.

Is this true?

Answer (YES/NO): YES